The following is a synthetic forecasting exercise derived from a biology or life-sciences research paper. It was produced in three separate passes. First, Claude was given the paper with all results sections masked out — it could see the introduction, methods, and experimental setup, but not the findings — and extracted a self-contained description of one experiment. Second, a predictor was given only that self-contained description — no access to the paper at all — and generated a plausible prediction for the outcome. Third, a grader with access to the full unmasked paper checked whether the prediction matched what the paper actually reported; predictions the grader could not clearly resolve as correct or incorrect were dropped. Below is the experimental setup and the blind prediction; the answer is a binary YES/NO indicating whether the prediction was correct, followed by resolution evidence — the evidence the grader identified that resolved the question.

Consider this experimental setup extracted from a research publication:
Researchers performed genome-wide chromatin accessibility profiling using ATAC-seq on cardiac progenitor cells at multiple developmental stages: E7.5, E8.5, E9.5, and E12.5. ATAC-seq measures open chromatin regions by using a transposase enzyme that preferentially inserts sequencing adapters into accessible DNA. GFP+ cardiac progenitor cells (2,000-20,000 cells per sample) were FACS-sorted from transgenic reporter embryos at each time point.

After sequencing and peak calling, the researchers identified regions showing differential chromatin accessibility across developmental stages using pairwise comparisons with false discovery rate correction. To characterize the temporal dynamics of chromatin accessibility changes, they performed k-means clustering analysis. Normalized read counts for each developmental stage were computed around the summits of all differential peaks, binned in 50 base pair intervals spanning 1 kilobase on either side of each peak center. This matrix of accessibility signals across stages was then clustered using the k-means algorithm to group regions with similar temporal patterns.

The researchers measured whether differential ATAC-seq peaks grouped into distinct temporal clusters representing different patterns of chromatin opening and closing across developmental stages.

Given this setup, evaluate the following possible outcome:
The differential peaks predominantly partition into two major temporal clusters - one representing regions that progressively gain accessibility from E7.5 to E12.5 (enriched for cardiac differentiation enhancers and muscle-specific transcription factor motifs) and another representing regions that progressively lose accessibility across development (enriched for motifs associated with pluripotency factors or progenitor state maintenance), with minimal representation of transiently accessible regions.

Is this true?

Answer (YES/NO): NO